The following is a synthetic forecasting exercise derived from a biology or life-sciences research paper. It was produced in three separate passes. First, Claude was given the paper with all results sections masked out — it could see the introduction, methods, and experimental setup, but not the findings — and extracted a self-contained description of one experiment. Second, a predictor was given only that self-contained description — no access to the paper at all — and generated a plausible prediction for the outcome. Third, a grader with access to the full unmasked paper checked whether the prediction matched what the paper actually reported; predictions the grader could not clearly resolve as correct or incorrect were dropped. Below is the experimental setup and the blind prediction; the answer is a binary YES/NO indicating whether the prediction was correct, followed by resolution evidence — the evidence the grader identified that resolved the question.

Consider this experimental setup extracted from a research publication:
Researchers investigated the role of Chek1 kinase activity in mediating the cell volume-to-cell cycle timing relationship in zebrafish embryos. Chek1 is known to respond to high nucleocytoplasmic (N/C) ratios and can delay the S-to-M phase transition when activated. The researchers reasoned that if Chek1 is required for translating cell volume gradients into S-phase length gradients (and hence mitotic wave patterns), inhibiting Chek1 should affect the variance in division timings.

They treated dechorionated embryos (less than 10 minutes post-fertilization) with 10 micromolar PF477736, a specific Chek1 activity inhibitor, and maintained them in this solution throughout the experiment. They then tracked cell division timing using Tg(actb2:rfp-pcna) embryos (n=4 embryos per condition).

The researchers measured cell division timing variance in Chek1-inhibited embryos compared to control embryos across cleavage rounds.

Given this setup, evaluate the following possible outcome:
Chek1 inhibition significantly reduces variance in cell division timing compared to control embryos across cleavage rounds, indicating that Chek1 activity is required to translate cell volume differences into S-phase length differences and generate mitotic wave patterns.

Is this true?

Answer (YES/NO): YES